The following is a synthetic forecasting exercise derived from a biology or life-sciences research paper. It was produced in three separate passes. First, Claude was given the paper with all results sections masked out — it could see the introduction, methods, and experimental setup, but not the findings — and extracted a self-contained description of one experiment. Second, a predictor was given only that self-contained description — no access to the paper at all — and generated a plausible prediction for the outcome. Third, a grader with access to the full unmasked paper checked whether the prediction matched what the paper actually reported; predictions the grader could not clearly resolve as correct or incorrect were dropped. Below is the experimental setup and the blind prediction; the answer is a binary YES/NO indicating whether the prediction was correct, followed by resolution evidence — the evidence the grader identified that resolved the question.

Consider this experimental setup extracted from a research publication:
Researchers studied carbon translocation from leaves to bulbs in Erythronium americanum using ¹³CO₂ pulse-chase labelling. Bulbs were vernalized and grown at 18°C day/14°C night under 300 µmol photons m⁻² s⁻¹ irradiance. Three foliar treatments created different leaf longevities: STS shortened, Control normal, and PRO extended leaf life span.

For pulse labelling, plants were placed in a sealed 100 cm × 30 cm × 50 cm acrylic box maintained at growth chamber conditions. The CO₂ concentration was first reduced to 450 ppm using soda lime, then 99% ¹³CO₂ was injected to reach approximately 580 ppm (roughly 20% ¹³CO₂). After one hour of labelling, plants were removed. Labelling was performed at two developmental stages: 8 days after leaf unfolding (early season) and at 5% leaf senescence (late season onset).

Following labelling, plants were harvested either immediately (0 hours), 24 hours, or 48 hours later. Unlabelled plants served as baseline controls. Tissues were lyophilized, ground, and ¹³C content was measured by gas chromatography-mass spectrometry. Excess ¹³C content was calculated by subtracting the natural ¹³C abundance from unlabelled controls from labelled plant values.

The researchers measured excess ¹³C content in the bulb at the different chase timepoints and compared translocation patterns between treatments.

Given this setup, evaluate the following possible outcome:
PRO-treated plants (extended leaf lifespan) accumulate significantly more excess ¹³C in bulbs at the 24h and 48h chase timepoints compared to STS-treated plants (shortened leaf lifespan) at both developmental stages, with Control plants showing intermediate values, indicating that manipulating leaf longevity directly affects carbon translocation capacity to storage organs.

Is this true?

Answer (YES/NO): NO